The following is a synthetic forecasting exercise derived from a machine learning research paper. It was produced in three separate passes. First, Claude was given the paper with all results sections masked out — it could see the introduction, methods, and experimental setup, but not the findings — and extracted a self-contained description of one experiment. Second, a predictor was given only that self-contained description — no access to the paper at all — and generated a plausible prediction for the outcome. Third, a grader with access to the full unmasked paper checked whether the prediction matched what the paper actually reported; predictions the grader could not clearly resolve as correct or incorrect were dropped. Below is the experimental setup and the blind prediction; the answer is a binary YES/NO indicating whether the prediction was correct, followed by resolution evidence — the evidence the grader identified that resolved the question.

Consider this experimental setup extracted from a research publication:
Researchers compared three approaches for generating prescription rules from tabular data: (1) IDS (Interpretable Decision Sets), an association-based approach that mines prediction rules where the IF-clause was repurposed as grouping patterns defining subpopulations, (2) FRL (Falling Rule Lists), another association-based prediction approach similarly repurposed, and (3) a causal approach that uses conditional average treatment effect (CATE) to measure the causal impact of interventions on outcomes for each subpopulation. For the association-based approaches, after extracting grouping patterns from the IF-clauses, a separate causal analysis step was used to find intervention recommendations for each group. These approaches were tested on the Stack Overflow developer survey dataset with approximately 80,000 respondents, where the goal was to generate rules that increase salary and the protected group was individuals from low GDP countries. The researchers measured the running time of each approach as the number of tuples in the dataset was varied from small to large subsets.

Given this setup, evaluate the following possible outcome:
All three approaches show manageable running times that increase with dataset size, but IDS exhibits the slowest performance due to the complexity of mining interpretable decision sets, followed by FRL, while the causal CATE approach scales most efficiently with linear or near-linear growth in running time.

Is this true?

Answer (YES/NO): NO